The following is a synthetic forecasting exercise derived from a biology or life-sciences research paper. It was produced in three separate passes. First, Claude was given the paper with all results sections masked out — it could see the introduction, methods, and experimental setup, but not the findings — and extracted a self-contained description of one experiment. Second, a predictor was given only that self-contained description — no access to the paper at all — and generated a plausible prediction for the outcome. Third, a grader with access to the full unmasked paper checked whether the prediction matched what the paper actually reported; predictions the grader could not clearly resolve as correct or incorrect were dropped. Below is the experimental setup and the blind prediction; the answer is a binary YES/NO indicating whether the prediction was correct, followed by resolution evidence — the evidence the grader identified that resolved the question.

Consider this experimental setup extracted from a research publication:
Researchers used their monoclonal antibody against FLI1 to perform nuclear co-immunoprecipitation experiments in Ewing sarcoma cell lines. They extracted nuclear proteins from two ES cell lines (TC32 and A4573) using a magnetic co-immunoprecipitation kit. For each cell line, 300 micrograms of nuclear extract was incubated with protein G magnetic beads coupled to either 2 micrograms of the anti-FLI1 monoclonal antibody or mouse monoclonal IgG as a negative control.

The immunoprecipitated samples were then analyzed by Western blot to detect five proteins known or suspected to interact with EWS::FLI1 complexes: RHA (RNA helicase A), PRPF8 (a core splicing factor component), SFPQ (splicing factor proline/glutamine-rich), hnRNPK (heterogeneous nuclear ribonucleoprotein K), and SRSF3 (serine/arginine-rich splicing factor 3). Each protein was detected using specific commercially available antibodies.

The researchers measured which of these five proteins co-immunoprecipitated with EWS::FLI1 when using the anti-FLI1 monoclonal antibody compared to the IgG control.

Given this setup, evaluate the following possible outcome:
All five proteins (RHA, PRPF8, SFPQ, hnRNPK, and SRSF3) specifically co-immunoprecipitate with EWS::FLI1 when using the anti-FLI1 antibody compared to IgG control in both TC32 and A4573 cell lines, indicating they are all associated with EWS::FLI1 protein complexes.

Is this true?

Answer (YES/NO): YES